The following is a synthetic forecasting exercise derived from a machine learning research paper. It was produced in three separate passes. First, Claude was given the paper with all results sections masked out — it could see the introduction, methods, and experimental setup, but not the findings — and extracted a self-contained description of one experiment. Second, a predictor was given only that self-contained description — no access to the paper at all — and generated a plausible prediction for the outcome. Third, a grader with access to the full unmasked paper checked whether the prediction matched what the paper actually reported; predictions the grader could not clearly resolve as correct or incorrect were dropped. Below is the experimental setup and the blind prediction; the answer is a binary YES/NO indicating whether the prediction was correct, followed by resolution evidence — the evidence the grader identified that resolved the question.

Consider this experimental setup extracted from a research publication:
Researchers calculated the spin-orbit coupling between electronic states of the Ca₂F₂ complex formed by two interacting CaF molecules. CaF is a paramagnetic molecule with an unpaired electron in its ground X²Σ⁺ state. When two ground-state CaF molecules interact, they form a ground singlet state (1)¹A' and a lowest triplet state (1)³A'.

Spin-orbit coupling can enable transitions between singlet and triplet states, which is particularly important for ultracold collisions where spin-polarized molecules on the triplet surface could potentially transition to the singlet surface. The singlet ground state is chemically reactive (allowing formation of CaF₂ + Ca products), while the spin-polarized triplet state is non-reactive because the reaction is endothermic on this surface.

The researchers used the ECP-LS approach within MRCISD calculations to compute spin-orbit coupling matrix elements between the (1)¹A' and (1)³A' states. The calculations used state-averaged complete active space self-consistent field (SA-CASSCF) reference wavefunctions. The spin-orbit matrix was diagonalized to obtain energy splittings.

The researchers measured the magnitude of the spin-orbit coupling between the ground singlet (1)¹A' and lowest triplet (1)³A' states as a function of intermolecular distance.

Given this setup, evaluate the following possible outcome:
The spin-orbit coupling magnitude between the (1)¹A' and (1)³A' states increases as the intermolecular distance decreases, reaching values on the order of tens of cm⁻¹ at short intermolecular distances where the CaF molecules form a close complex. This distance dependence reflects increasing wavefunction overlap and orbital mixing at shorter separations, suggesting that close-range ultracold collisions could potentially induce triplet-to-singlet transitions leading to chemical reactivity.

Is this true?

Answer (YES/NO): NO